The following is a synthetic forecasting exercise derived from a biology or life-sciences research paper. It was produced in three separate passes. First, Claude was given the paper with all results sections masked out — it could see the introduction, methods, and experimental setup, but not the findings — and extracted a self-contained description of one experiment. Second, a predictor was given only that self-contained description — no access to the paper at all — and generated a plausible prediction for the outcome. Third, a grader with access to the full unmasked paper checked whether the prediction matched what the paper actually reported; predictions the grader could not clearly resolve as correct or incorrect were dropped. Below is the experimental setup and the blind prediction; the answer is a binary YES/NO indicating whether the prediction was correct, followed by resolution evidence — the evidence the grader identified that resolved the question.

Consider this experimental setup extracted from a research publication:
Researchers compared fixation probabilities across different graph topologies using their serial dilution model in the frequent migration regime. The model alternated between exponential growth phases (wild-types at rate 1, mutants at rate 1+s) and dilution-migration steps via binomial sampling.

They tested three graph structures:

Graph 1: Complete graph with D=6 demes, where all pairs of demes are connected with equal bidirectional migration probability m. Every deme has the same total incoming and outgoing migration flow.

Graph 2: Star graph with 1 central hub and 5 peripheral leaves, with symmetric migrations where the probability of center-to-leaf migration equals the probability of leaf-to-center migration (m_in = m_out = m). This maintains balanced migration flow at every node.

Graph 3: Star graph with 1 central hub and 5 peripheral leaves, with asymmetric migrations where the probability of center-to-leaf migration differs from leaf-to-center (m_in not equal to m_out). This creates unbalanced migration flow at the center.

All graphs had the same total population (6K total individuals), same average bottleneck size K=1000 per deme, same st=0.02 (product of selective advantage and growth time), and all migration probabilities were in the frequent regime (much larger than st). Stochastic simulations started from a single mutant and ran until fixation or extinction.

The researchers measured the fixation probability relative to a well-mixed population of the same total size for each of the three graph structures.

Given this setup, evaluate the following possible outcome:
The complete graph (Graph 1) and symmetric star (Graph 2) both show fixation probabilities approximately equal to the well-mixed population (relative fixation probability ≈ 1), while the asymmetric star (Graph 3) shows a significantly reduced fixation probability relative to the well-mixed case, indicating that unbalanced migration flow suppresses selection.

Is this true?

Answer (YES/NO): YES